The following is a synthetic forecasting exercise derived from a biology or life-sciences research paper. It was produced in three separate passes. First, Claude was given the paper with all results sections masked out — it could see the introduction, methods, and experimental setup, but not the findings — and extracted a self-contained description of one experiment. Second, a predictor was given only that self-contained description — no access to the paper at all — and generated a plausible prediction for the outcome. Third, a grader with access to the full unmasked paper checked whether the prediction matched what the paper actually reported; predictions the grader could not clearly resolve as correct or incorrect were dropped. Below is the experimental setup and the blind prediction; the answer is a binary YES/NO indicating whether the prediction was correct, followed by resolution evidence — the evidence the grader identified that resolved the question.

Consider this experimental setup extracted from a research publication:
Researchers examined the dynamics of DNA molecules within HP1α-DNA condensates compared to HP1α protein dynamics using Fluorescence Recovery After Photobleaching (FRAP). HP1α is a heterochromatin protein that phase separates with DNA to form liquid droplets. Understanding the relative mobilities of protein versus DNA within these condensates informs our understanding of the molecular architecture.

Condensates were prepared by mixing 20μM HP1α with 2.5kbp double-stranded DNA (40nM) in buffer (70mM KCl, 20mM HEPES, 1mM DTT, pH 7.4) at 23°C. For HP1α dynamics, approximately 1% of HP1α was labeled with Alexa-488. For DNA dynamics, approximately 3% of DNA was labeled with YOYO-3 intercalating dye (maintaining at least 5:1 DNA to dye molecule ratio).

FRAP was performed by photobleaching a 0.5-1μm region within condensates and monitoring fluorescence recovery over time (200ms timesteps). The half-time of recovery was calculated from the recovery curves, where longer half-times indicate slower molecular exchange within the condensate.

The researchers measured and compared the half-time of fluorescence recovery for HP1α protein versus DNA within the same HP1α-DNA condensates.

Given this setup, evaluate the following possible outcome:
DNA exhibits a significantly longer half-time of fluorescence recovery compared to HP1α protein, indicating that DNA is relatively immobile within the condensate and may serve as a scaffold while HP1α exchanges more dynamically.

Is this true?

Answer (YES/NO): YES